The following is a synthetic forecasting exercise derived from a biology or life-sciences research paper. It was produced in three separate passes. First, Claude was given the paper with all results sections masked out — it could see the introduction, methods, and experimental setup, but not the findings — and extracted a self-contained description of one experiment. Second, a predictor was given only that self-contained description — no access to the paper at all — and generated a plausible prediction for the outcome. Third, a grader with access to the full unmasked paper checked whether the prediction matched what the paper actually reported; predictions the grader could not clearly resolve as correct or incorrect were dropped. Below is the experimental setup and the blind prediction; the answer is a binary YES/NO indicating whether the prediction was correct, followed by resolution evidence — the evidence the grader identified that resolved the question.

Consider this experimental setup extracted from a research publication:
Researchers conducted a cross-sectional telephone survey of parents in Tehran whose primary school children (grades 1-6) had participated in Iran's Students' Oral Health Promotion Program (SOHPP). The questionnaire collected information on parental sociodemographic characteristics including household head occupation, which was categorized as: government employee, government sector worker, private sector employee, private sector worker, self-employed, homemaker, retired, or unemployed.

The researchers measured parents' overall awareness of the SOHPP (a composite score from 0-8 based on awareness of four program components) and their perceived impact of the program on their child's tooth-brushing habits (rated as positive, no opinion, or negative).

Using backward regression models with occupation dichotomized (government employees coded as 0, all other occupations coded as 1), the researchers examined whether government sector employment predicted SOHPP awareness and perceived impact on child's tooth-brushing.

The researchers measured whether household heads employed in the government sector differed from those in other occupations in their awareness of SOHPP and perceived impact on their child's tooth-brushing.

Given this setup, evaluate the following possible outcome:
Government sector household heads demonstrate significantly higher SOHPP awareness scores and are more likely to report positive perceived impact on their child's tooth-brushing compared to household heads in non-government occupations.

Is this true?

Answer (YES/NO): NO